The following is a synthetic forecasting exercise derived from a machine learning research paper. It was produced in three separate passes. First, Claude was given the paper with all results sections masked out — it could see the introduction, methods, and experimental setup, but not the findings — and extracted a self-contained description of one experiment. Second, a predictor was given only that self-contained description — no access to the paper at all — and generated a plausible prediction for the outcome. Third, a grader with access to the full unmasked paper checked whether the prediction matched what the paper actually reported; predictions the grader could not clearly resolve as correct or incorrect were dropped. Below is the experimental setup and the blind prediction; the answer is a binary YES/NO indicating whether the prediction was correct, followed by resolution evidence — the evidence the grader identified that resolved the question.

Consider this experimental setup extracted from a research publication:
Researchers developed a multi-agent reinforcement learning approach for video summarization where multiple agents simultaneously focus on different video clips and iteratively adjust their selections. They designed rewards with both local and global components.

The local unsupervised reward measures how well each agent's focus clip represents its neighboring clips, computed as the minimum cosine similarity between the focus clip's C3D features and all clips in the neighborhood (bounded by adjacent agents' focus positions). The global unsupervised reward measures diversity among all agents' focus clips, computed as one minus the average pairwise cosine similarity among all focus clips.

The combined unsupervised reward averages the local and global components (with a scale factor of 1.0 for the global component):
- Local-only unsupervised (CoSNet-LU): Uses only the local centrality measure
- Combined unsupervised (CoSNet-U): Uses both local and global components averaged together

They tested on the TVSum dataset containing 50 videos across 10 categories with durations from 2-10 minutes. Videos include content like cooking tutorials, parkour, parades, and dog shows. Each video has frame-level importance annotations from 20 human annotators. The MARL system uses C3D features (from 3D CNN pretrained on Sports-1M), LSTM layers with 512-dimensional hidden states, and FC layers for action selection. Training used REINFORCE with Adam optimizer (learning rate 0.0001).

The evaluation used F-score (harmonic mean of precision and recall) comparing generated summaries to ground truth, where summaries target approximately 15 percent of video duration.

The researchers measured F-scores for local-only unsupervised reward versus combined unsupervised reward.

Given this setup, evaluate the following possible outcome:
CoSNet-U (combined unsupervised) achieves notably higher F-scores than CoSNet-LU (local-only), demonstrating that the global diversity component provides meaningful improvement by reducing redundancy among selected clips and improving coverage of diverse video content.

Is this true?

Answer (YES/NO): NO